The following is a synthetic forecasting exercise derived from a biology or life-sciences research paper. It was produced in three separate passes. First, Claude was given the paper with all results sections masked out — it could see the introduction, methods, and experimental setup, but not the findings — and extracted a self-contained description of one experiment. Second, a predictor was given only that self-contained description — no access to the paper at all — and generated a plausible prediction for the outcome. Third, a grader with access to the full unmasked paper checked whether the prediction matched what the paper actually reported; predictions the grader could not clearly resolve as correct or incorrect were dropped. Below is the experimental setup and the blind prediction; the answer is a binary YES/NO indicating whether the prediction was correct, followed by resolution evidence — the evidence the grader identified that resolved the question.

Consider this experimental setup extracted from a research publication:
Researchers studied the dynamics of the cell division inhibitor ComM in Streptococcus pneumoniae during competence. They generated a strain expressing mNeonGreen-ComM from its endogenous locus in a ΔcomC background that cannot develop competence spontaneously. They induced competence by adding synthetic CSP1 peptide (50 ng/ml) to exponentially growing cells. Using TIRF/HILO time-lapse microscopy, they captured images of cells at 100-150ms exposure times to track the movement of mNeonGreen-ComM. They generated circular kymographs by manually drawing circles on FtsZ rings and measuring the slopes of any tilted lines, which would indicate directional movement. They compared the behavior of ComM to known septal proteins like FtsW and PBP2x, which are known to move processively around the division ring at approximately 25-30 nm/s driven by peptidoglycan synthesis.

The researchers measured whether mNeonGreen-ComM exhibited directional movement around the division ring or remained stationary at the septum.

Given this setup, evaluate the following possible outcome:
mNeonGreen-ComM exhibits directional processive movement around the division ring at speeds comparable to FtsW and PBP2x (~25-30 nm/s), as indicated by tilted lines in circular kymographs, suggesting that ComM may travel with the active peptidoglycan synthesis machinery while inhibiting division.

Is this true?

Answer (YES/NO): NO